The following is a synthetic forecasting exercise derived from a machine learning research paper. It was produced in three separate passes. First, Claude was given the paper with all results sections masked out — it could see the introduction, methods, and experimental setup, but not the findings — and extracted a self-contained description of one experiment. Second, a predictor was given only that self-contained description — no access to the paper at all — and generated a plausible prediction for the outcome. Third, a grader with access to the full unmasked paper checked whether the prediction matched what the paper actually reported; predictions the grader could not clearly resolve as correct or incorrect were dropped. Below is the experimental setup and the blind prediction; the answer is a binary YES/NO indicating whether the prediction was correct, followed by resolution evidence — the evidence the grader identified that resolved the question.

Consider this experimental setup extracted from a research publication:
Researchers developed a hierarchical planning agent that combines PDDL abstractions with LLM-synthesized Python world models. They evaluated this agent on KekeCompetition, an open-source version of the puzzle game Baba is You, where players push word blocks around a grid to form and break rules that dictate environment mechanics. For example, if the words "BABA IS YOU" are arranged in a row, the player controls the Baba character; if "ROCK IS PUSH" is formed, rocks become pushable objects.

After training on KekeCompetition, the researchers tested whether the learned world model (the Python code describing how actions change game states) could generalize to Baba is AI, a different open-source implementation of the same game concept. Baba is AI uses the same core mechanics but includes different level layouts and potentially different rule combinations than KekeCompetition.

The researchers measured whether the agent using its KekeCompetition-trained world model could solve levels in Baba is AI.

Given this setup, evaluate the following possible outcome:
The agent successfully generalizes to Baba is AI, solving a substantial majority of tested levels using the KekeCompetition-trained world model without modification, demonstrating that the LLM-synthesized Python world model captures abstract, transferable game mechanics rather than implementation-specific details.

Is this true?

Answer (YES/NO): YES